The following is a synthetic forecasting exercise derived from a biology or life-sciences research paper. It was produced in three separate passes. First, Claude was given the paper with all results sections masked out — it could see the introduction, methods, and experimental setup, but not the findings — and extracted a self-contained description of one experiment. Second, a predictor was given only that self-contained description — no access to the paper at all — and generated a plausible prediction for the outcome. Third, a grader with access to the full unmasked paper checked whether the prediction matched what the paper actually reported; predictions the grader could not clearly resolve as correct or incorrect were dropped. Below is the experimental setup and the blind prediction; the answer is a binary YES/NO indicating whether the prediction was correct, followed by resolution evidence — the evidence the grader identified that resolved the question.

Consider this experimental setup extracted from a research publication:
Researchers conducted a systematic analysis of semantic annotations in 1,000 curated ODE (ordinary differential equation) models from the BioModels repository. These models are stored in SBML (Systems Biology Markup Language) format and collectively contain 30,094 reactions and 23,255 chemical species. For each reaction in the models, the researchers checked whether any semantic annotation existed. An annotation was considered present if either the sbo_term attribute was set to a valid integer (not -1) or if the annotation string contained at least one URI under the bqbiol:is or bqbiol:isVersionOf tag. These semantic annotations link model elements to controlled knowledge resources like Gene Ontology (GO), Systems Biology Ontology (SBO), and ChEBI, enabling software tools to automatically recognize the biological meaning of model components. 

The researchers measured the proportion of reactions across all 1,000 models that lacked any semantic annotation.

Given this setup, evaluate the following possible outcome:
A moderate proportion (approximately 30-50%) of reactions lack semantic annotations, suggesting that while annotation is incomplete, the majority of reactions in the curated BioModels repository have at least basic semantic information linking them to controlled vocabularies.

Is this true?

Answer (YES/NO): YES